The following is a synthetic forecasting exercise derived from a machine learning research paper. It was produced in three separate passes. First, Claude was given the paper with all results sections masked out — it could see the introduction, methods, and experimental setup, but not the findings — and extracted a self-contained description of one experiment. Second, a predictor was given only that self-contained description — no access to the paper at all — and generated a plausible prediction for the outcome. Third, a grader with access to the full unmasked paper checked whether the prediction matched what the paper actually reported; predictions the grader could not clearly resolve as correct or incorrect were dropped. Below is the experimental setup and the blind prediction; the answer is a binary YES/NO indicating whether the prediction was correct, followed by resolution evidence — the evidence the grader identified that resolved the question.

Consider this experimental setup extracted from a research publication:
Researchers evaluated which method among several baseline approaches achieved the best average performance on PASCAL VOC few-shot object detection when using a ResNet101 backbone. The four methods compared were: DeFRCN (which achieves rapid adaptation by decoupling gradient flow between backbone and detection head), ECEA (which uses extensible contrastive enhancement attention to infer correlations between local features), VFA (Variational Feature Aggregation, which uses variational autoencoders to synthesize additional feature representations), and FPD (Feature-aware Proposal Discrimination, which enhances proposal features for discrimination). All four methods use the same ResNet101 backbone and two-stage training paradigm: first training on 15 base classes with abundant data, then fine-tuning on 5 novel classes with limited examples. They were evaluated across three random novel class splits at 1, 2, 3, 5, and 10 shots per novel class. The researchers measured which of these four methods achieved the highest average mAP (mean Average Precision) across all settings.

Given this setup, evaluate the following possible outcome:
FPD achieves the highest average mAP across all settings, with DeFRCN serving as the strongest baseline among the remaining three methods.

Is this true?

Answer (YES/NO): NO